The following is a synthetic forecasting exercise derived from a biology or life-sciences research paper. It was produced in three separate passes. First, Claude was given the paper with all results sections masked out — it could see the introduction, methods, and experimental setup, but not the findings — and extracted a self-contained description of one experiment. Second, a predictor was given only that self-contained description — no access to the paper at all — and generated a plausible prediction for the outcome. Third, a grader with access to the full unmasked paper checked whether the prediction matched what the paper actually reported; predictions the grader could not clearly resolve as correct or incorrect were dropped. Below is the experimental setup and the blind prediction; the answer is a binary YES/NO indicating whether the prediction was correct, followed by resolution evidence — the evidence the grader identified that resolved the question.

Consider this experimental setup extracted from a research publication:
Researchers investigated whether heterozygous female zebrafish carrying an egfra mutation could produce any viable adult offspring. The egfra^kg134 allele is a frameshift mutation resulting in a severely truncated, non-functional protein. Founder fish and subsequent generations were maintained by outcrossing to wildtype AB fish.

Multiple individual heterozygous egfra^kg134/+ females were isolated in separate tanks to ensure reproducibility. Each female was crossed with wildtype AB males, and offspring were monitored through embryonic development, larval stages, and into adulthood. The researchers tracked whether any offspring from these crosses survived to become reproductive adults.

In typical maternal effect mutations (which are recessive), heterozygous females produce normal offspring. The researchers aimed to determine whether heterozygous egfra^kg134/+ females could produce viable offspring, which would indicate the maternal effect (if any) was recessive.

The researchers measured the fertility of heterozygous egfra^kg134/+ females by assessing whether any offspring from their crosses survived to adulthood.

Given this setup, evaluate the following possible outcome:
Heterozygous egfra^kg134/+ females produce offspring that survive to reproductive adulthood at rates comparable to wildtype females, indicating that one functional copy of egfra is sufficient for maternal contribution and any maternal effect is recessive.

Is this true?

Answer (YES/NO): NO